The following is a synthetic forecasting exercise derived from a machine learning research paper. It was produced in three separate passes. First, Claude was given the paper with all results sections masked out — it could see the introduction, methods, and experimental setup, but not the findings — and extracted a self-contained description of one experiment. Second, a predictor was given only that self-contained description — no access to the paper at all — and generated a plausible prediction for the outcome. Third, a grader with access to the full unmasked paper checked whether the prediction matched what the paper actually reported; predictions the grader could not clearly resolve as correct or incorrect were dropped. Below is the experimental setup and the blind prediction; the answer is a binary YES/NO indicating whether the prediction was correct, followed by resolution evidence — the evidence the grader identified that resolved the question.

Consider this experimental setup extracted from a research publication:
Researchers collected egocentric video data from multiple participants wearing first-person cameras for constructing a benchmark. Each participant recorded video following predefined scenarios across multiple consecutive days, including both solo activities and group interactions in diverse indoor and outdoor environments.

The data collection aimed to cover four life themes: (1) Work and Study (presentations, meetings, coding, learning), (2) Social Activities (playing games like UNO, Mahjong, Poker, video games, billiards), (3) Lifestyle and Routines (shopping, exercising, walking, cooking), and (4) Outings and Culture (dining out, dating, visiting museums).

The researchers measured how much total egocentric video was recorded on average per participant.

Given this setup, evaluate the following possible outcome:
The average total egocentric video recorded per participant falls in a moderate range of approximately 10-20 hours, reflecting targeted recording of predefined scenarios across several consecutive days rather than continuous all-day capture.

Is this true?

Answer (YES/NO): YES